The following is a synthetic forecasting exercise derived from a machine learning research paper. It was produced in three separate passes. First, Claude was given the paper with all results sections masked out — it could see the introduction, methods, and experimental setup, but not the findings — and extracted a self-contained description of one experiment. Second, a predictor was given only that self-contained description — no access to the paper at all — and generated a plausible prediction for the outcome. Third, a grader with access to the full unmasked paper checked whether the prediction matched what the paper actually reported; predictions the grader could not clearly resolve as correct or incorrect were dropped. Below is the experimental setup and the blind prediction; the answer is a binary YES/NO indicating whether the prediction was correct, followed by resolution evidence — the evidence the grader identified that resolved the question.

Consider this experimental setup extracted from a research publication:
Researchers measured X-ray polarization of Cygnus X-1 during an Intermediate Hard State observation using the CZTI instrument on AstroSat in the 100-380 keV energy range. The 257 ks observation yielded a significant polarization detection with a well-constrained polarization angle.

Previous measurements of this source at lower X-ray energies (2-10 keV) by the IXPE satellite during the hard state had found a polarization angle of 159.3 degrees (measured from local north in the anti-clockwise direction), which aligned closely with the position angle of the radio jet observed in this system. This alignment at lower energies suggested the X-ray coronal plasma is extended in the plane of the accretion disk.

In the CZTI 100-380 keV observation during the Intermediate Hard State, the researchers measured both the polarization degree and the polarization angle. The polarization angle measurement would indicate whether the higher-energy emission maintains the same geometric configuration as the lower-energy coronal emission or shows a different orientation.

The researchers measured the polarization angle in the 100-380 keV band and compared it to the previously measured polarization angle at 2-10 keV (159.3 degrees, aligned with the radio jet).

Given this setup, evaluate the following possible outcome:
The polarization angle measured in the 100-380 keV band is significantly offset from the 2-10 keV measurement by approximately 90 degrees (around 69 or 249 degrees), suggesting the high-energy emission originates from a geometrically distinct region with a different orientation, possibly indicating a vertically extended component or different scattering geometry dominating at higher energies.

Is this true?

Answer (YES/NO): YES